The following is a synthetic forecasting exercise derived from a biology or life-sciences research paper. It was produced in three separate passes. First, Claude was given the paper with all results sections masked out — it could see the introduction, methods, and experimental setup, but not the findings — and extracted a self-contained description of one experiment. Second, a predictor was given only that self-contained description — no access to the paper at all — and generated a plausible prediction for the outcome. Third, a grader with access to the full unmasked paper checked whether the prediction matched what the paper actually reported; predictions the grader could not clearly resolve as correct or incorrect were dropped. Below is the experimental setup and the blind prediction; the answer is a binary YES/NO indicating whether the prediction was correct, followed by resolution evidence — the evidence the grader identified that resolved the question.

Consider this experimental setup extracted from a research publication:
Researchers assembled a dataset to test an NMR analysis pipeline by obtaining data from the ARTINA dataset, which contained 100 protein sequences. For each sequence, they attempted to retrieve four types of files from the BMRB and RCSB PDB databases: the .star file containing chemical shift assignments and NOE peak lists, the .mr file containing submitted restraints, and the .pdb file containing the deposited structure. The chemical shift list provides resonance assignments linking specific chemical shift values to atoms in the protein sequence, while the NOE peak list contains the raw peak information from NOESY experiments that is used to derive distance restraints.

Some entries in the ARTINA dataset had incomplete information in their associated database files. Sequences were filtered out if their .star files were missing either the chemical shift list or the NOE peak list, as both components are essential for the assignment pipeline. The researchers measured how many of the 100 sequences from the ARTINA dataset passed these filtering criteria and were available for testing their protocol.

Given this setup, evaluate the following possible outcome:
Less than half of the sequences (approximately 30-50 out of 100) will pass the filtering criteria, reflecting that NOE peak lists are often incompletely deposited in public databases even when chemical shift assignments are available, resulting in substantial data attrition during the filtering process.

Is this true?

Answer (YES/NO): NO